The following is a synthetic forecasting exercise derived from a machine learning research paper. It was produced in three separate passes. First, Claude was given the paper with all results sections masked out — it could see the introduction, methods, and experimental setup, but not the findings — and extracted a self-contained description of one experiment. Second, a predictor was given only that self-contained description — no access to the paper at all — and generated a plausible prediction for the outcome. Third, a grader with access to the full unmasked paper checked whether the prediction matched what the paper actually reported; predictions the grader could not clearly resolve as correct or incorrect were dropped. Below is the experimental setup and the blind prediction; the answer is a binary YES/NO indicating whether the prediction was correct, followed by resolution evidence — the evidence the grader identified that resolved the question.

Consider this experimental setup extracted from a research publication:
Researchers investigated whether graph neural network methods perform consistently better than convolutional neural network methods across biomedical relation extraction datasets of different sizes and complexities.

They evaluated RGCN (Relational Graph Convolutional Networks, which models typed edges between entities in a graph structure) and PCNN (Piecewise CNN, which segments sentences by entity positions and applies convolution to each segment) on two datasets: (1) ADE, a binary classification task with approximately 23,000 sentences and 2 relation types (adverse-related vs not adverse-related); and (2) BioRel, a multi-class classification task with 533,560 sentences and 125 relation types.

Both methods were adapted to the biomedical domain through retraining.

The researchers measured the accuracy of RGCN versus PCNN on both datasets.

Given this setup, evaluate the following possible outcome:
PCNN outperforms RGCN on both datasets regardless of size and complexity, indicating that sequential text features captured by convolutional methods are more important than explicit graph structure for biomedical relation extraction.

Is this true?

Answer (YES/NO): NO